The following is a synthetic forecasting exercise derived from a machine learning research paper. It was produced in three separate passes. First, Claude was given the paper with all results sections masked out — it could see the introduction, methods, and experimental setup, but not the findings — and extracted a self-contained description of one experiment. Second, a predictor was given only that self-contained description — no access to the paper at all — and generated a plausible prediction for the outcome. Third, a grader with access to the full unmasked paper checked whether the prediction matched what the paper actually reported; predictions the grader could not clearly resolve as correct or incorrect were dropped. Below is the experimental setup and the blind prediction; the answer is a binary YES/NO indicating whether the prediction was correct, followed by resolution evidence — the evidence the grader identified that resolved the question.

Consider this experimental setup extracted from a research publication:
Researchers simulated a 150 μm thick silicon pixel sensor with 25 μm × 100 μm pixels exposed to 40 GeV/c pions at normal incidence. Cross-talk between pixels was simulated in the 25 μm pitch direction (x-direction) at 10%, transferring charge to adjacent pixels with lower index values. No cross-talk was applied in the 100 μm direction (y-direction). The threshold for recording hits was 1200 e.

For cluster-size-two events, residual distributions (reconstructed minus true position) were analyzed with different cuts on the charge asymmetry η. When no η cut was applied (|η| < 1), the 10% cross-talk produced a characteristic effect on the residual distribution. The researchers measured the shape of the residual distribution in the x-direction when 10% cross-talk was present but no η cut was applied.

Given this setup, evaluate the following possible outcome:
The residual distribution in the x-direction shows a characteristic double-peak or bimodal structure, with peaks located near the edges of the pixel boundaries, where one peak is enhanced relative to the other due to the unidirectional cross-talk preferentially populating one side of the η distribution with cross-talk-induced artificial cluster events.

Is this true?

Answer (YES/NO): NO